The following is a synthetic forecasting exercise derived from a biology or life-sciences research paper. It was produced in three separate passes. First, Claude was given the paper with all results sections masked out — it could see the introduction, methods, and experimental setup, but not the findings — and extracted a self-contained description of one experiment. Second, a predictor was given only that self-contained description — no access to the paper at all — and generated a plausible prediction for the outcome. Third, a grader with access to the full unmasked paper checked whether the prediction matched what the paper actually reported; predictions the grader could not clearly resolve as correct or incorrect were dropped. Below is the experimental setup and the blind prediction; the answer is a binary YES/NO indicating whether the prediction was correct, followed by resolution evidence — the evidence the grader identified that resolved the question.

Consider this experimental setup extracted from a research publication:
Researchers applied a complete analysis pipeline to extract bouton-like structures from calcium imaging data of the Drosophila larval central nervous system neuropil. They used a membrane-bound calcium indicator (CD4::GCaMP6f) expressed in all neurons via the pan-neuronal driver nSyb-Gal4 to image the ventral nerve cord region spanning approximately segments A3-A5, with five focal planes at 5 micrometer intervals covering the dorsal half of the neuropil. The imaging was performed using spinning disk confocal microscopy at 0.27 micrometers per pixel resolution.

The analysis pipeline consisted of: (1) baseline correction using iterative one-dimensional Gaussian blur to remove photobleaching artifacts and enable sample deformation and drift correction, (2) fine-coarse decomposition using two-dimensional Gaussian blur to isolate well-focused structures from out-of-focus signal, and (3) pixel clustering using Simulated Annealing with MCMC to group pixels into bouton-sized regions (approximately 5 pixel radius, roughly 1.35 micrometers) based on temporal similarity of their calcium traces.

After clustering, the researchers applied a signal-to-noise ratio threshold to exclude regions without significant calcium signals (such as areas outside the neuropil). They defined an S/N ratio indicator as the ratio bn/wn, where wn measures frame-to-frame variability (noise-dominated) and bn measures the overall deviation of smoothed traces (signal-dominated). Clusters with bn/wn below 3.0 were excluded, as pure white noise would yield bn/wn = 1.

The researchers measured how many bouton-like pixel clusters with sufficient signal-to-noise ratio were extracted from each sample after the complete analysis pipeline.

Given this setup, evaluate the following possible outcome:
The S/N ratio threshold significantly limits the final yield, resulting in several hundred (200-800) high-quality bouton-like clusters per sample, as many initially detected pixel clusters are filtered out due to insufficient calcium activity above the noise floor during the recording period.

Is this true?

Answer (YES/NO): NO